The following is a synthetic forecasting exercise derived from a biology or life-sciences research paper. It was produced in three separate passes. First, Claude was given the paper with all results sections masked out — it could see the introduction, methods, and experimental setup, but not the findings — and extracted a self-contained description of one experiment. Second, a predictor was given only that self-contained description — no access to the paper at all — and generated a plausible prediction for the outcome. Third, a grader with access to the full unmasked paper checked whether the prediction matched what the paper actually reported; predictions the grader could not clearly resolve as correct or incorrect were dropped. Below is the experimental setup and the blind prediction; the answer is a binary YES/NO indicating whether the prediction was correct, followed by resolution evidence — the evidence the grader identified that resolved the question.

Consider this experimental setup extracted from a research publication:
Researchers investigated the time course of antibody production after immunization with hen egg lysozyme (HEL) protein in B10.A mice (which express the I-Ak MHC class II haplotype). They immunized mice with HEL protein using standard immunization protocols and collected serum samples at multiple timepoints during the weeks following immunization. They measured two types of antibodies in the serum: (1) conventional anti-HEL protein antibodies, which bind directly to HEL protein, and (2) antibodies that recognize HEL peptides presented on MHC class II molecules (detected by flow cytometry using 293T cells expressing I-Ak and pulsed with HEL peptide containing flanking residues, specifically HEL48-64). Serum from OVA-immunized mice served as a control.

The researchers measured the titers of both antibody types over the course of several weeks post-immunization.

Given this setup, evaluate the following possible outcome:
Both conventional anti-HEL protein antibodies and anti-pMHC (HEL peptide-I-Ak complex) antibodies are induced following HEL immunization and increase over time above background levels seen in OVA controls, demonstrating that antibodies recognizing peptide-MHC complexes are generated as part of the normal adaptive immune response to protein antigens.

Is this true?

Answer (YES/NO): NO